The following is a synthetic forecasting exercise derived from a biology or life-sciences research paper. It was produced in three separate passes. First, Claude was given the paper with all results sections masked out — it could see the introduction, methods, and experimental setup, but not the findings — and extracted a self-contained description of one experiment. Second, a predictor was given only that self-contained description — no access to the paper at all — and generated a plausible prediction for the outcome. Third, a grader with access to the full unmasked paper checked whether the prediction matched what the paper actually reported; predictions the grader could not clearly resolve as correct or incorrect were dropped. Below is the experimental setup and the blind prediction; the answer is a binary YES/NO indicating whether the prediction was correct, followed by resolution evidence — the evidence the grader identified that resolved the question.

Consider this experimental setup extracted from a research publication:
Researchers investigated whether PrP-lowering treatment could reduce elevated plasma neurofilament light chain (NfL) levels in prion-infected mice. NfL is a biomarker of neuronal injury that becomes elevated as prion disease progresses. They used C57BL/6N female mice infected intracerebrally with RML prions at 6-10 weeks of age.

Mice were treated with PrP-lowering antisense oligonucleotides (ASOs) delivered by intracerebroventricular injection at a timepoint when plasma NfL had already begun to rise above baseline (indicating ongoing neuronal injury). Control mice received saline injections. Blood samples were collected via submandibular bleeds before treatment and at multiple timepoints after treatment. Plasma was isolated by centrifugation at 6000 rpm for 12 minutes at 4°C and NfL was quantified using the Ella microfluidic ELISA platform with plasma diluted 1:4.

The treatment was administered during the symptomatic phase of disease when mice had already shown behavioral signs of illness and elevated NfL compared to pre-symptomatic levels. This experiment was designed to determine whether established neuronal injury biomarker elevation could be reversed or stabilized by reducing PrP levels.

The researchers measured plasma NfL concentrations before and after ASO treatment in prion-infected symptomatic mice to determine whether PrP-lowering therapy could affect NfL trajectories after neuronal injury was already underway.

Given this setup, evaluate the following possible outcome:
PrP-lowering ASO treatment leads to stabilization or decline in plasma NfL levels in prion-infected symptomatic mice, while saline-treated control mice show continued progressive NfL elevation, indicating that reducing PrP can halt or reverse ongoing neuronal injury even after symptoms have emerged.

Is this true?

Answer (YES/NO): YES